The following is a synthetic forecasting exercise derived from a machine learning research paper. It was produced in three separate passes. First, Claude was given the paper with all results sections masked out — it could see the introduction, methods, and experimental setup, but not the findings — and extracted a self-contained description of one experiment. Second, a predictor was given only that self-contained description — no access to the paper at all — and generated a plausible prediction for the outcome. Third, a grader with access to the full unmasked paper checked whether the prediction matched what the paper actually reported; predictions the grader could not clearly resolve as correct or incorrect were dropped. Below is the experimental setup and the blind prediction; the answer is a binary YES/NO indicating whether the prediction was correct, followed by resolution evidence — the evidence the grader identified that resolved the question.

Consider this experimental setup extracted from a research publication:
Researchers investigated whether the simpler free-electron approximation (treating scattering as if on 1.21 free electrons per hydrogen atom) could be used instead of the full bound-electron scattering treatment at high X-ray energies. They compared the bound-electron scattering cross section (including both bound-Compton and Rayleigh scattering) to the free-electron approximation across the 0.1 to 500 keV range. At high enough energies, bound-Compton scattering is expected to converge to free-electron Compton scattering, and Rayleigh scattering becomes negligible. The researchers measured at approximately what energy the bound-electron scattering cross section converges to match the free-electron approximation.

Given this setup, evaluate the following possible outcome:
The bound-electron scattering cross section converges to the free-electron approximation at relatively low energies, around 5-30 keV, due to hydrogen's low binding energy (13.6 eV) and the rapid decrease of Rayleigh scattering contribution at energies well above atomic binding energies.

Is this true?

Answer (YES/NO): NO